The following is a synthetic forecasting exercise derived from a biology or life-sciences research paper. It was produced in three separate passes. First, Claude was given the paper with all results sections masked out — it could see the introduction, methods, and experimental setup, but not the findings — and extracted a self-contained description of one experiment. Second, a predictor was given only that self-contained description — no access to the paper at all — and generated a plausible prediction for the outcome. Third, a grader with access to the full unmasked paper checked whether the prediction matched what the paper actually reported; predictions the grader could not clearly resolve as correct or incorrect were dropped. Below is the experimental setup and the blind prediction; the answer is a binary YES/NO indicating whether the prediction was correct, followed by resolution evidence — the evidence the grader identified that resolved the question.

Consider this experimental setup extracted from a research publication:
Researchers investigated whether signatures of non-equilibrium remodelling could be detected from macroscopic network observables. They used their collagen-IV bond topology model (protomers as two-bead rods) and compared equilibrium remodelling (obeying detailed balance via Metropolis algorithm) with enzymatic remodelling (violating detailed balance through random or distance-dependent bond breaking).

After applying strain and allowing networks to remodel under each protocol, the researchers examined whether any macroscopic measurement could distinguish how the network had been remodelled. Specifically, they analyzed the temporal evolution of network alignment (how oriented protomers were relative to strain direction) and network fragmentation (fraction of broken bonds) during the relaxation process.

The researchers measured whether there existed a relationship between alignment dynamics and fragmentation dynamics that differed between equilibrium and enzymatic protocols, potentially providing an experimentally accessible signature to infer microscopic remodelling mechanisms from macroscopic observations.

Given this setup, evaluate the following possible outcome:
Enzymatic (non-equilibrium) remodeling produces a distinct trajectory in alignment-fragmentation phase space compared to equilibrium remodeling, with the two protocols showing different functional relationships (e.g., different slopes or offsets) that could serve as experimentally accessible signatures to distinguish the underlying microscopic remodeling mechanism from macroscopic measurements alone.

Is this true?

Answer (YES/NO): YES